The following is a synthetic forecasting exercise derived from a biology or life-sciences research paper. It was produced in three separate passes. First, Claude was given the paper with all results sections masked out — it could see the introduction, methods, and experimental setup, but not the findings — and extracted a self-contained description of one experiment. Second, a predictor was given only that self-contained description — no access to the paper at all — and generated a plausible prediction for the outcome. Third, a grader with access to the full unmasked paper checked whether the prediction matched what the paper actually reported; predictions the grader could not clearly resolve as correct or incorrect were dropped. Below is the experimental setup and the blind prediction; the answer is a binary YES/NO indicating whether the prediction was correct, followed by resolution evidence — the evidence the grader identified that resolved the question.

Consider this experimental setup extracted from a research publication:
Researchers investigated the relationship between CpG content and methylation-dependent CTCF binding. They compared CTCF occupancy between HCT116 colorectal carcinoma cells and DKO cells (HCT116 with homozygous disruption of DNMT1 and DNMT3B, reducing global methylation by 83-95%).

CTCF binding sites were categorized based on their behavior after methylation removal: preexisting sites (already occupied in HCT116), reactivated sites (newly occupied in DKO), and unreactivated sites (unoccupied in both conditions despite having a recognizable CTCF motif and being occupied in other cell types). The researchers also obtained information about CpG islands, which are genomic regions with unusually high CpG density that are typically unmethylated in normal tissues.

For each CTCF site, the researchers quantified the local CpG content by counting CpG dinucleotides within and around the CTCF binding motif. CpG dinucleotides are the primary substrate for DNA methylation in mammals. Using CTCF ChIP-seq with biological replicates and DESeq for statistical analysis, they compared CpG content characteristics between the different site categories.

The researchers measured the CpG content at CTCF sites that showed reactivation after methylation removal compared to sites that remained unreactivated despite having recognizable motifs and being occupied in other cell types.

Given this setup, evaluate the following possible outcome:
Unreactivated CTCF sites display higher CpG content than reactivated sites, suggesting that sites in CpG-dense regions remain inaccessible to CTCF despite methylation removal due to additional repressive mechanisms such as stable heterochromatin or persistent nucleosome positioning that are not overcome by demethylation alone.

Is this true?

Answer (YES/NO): NO